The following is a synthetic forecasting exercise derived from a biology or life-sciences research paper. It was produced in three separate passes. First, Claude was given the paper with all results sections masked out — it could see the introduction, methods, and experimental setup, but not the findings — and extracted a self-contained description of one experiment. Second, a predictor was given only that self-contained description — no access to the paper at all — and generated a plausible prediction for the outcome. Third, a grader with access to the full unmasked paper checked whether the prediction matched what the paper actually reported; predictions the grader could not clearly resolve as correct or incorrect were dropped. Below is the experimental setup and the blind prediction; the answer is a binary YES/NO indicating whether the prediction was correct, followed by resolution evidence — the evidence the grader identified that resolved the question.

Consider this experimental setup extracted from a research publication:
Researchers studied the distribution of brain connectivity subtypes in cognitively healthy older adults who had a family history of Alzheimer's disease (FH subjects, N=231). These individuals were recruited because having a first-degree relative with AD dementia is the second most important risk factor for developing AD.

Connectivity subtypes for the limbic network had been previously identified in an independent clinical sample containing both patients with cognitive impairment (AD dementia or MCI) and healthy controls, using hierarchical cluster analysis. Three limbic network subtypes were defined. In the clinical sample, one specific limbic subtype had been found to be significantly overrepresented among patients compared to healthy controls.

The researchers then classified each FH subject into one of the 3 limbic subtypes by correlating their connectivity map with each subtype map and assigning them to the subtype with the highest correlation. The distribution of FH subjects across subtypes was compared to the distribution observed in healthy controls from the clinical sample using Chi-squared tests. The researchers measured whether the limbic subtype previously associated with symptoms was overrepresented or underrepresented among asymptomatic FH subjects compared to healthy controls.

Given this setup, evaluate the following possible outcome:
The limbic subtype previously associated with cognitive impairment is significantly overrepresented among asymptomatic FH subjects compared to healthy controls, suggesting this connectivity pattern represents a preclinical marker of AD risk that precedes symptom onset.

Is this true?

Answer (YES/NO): YES